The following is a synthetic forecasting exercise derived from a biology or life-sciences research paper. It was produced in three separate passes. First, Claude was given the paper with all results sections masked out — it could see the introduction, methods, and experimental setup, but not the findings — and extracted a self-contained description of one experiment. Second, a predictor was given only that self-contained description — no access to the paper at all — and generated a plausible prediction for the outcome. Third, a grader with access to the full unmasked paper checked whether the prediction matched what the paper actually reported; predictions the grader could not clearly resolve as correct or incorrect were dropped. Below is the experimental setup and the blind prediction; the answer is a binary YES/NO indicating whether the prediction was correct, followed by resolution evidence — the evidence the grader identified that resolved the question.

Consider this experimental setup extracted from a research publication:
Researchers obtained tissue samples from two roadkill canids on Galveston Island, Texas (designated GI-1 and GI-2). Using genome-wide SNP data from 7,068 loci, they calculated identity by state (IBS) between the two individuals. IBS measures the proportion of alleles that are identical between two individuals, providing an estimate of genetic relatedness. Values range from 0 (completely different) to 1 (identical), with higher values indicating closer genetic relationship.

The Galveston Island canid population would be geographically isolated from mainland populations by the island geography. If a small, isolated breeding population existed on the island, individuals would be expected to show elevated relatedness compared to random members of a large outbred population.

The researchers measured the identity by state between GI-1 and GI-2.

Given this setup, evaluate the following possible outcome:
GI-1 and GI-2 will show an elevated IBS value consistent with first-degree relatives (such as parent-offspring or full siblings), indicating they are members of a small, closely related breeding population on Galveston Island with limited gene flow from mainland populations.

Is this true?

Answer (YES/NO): NO